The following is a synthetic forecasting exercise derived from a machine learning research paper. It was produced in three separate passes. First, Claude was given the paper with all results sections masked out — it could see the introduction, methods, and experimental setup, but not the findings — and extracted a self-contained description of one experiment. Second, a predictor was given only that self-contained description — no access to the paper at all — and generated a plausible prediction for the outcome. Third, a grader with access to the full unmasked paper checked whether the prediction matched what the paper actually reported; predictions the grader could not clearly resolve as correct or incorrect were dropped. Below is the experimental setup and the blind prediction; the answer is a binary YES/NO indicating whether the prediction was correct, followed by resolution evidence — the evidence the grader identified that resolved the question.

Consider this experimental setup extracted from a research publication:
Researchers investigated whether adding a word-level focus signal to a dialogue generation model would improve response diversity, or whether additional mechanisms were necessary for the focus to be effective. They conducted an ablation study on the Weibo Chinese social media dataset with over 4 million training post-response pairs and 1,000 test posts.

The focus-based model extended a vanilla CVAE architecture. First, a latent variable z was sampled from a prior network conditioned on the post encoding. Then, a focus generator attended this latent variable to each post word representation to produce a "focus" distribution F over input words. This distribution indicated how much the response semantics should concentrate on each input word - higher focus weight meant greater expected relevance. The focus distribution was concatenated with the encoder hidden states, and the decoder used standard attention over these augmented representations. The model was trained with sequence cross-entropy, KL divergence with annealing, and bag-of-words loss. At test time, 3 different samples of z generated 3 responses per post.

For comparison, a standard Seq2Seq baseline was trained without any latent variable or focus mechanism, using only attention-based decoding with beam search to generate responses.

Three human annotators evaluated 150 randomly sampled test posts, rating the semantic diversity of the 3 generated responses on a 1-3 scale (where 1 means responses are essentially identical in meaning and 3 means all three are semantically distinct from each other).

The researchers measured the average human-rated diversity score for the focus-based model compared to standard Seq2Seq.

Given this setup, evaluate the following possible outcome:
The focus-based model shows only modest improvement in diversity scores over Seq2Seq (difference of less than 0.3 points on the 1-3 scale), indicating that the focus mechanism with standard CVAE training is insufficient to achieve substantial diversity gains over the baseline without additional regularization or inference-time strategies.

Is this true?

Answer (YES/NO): NO